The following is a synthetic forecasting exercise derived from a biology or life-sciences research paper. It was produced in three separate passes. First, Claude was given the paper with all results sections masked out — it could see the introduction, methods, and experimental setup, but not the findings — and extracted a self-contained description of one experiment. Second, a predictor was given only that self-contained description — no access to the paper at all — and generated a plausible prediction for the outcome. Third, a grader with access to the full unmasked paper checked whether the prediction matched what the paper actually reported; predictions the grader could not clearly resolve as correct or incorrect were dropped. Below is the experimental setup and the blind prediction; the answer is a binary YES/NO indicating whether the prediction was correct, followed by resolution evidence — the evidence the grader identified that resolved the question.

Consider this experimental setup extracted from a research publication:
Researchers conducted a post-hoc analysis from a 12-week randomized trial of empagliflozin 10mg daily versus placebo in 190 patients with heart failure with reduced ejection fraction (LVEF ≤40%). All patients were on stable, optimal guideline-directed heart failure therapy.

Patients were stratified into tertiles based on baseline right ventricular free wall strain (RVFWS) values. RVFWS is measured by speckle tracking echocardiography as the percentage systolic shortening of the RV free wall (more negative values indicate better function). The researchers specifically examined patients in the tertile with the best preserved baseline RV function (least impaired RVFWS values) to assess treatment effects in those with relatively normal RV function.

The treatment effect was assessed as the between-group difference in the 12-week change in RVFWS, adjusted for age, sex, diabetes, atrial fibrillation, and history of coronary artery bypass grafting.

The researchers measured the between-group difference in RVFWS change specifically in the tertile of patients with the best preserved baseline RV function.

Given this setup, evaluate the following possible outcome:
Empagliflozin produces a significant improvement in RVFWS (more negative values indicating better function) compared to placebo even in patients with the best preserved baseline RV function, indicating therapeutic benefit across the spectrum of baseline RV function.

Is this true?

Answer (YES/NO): NO